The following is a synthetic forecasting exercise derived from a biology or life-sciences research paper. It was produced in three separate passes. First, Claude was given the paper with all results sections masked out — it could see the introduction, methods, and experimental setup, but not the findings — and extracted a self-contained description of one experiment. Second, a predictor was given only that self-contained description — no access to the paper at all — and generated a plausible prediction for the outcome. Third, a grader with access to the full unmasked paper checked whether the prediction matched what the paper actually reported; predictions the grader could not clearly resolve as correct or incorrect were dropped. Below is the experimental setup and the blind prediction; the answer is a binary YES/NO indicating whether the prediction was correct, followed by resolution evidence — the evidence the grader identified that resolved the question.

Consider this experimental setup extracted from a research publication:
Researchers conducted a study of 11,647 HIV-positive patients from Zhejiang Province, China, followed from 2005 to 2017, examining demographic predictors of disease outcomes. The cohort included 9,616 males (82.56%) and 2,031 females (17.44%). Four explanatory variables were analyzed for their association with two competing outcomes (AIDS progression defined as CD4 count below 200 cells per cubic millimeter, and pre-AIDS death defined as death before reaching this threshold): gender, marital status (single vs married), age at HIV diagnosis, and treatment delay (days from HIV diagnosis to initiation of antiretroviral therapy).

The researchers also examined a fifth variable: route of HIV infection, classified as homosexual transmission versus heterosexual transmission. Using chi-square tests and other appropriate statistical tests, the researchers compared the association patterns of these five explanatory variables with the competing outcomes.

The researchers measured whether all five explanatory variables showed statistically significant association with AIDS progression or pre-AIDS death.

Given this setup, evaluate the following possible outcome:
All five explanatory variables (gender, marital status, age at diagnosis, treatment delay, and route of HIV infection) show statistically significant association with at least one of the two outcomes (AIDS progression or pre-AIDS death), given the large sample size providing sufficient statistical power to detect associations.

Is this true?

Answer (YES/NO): NO